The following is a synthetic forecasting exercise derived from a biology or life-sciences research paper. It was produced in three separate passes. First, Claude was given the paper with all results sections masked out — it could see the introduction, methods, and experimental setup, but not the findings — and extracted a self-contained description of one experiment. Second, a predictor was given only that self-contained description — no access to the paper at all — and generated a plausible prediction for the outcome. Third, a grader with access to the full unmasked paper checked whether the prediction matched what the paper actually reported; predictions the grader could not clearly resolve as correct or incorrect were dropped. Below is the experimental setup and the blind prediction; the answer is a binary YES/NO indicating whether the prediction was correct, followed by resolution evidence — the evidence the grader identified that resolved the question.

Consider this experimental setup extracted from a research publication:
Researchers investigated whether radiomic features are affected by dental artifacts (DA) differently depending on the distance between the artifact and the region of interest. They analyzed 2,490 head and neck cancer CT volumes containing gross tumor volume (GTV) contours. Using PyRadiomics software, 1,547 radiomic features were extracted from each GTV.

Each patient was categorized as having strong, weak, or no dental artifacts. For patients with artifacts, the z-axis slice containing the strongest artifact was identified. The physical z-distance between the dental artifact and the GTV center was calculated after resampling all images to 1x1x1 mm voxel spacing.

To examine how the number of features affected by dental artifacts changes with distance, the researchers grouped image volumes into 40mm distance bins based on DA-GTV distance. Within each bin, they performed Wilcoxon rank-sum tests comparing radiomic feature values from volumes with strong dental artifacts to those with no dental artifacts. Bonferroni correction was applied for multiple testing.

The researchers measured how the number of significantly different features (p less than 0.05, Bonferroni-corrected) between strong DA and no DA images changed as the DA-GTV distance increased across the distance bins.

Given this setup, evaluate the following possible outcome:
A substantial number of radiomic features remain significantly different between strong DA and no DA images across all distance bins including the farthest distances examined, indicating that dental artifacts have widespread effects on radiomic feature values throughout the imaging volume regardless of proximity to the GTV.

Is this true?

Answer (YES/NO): NO